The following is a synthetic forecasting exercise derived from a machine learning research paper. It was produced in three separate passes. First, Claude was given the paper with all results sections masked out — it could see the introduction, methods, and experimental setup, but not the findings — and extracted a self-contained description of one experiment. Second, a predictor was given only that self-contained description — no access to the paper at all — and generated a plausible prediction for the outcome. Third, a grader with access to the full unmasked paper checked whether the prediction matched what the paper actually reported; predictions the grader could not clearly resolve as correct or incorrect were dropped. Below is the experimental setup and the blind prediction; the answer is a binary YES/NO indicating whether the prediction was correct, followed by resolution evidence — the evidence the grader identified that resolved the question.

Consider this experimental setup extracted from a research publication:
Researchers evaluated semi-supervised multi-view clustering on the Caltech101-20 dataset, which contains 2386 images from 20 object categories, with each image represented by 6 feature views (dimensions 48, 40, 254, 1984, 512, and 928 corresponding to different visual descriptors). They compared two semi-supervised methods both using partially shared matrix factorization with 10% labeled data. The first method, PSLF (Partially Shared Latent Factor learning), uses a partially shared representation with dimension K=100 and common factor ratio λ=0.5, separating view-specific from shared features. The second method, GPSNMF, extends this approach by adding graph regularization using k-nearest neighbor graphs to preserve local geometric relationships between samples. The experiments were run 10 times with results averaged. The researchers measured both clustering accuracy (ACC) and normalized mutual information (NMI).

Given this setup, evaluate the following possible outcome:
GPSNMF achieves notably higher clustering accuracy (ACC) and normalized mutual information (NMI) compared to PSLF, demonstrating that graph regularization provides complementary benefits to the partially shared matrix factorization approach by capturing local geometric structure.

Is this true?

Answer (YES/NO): YES